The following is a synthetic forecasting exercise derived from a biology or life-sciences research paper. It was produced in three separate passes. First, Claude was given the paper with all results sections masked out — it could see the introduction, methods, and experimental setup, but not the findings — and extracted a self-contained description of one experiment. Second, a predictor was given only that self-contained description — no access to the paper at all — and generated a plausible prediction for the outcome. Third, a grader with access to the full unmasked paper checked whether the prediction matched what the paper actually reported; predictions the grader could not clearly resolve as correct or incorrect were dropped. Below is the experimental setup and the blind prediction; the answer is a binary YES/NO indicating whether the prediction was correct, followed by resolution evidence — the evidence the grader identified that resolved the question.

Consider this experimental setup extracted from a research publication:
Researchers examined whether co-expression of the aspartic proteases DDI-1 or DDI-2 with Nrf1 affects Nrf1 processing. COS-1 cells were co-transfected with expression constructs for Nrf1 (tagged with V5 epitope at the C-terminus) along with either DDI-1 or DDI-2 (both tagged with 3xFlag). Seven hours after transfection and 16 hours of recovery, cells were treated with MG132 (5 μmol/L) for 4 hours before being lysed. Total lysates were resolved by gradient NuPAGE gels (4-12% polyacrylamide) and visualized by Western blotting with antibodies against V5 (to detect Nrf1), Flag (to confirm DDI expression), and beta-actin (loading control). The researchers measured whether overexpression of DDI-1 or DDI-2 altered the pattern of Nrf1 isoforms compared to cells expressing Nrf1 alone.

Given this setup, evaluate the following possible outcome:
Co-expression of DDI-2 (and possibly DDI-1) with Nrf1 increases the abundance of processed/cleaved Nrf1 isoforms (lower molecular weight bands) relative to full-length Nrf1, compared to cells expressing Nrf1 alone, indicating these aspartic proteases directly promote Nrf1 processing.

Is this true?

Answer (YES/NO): YES